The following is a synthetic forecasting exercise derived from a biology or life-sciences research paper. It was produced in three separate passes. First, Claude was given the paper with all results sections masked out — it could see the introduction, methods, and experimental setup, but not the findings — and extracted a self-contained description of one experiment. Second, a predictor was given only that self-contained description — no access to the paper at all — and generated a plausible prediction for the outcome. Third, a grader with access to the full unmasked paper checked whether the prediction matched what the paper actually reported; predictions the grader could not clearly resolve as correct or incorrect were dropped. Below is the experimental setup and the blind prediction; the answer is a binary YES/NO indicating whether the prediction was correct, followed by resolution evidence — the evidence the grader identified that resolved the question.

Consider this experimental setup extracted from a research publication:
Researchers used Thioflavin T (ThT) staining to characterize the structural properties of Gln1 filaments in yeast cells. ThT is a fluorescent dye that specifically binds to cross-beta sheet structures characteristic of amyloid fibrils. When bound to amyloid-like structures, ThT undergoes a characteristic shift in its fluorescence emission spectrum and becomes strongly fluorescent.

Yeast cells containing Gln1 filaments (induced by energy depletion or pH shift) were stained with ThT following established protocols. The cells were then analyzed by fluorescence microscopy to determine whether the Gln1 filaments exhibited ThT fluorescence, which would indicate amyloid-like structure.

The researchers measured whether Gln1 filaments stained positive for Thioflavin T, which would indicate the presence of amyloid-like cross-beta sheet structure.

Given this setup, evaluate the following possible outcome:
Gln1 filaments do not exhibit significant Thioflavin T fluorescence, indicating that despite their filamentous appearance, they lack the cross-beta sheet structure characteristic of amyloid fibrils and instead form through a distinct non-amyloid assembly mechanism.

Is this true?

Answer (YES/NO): YES